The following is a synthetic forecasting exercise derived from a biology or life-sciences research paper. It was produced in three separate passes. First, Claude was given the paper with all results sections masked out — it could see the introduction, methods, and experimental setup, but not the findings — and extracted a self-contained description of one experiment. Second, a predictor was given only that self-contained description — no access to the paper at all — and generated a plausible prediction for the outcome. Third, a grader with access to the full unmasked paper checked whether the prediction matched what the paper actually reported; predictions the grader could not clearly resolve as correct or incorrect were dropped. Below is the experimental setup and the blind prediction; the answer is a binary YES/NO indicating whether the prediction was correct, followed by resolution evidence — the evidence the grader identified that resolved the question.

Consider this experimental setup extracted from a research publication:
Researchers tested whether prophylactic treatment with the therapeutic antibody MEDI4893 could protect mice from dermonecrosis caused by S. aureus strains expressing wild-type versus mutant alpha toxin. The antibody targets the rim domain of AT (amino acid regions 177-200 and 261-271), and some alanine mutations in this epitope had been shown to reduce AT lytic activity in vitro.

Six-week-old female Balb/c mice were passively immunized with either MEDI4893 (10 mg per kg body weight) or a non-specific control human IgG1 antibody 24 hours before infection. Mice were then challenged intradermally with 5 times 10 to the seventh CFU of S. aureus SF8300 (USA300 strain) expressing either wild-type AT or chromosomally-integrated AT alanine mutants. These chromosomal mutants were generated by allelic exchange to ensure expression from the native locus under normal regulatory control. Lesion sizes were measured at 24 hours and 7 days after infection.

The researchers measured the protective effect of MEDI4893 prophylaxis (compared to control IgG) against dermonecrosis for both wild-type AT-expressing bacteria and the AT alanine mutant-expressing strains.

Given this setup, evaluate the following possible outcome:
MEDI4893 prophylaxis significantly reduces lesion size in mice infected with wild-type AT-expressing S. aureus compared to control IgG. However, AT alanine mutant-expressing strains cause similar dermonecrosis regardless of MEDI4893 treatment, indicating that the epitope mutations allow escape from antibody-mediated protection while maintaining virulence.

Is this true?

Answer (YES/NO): NO